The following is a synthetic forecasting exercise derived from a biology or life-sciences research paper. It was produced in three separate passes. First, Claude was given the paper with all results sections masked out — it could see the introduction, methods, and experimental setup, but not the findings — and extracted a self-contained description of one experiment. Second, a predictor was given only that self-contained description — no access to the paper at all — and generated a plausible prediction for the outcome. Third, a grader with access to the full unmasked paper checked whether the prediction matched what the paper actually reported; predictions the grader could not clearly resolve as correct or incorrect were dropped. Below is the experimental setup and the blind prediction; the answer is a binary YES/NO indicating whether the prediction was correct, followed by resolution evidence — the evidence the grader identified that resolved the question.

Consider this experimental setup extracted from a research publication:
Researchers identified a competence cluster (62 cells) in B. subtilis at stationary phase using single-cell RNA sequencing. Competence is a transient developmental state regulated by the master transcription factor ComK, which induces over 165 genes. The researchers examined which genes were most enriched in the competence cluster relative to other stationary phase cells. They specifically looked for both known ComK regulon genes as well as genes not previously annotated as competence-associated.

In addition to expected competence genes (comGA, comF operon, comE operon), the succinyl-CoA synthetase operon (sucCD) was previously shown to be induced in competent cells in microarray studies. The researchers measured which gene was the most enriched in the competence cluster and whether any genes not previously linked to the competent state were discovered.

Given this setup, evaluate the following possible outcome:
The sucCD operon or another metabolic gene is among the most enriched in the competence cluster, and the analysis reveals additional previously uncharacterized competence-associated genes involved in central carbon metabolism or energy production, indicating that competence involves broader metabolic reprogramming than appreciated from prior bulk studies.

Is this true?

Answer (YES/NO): NO